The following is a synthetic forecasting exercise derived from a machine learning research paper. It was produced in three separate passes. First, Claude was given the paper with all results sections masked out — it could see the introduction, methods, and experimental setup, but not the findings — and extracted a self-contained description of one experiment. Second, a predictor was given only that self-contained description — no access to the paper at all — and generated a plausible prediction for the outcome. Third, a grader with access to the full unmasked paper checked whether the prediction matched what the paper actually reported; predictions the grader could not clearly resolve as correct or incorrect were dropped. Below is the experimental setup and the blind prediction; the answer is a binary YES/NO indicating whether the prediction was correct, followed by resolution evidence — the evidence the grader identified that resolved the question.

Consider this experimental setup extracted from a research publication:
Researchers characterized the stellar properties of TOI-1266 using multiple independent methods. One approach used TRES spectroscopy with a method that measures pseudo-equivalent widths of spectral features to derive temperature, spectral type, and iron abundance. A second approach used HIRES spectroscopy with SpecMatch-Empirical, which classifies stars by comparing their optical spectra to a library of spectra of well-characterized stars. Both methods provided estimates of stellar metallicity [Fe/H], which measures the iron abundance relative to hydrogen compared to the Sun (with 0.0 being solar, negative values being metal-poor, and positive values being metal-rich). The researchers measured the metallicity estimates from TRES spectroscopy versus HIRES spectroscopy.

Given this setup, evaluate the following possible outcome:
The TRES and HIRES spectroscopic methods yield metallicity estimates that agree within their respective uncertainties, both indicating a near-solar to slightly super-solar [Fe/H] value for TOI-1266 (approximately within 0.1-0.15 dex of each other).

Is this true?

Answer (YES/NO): NO